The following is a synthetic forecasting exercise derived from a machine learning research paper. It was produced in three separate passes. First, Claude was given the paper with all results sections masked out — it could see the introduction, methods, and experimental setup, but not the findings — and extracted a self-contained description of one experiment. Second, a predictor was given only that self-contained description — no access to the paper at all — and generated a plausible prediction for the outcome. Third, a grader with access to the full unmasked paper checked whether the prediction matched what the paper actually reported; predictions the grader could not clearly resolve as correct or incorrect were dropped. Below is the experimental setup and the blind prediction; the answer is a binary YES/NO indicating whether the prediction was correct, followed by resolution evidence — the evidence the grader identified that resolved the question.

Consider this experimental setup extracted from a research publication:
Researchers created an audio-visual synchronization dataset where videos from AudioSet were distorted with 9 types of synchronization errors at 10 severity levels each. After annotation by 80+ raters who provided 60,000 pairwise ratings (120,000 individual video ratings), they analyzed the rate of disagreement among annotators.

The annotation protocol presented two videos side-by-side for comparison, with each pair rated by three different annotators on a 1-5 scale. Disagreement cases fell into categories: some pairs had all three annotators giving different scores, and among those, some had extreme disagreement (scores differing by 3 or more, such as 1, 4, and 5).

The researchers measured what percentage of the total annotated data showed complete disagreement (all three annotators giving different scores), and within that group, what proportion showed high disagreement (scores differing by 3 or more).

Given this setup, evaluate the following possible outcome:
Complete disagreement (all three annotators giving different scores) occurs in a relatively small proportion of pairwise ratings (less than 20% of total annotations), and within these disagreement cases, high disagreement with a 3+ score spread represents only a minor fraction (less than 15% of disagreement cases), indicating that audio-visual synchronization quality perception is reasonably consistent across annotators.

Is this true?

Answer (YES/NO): NO